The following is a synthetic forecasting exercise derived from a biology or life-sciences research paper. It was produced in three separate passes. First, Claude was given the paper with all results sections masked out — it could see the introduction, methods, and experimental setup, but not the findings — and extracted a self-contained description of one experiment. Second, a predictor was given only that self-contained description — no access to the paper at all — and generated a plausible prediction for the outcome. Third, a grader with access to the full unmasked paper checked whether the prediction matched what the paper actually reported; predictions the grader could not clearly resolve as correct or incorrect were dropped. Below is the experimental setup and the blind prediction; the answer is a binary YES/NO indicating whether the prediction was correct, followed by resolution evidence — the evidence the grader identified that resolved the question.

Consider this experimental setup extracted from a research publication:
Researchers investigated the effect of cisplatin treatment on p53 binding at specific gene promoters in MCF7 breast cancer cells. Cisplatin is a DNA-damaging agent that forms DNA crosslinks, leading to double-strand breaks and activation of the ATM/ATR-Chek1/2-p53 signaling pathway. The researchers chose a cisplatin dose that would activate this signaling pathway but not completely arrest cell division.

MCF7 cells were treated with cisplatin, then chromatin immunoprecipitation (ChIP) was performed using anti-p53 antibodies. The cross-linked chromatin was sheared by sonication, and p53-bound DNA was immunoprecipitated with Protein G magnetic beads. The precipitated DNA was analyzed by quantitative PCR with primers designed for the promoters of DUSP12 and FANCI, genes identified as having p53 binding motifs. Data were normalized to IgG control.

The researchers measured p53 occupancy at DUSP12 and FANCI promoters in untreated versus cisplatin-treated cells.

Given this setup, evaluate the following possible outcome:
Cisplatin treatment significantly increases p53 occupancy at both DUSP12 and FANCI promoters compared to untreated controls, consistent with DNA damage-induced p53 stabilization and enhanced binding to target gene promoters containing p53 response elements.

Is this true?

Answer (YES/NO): NO